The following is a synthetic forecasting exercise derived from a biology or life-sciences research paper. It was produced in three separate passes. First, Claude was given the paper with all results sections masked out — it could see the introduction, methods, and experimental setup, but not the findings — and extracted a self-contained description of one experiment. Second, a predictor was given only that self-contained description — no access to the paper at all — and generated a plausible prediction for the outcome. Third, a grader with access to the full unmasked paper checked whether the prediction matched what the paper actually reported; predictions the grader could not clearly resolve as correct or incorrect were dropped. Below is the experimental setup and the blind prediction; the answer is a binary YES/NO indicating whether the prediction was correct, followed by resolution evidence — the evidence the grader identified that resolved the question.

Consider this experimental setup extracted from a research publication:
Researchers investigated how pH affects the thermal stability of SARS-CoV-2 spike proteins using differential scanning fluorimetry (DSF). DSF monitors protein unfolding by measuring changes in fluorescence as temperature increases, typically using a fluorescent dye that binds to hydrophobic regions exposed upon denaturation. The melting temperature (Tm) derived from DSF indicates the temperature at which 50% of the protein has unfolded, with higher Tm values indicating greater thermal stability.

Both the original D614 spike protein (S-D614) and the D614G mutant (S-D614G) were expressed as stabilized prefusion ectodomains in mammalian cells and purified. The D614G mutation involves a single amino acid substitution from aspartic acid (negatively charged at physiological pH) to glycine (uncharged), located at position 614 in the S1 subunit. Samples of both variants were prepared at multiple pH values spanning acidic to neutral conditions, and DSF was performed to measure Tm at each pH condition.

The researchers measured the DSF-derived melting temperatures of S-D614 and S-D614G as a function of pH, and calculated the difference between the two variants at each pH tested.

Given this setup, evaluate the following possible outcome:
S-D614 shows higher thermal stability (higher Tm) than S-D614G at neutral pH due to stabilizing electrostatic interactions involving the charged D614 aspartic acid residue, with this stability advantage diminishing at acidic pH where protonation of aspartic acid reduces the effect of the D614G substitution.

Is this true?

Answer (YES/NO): NO